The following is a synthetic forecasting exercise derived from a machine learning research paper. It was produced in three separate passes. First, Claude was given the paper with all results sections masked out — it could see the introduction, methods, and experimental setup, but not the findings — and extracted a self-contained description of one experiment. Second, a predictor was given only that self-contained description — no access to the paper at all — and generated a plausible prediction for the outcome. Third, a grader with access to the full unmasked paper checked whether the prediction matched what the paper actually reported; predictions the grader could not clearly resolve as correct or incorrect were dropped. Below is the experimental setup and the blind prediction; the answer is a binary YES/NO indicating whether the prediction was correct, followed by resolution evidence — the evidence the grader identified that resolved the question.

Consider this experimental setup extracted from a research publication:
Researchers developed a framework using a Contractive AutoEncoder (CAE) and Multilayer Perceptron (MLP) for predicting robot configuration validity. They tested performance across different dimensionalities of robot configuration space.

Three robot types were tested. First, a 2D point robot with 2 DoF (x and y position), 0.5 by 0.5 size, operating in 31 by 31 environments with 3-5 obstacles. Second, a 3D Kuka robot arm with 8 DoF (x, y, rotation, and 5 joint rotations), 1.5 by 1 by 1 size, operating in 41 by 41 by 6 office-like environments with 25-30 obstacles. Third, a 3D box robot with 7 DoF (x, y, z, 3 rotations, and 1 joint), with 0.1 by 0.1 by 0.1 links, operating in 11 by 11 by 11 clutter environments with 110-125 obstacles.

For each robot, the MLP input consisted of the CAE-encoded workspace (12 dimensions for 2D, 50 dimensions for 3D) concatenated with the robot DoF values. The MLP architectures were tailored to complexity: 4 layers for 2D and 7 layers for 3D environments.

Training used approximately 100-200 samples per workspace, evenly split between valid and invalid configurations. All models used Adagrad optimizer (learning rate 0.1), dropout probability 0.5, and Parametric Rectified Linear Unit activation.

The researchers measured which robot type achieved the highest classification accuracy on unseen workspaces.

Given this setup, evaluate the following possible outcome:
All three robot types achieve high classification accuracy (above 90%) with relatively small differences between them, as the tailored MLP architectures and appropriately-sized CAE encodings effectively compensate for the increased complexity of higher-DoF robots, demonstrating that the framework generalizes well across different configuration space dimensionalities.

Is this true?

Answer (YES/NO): NO